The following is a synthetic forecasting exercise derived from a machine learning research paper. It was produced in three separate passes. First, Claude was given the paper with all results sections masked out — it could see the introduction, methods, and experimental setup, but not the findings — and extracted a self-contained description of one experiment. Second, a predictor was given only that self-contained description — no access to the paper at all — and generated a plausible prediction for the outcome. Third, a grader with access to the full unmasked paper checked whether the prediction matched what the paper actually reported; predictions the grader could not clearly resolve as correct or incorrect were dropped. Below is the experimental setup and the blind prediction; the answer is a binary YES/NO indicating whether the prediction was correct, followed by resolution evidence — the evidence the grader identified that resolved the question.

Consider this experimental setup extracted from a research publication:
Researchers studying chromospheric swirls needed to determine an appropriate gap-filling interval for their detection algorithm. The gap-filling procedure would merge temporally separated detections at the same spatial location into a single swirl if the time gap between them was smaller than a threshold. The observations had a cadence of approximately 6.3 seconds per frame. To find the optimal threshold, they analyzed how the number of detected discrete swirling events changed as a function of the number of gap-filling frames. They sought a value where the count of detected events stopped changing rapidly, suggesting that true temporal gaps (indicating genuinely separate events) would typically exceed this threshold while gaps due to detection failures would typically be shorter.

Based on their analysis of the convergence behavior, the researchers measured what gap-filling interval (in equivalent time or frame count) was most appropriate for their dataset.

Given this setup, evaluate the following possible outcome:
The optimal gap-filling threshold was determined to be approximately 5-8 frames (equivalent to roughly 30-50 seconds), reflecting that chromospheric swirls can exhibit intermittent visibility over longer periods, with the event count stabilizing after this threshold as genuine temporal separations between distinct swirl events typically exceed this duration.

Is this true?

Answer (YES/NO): NO